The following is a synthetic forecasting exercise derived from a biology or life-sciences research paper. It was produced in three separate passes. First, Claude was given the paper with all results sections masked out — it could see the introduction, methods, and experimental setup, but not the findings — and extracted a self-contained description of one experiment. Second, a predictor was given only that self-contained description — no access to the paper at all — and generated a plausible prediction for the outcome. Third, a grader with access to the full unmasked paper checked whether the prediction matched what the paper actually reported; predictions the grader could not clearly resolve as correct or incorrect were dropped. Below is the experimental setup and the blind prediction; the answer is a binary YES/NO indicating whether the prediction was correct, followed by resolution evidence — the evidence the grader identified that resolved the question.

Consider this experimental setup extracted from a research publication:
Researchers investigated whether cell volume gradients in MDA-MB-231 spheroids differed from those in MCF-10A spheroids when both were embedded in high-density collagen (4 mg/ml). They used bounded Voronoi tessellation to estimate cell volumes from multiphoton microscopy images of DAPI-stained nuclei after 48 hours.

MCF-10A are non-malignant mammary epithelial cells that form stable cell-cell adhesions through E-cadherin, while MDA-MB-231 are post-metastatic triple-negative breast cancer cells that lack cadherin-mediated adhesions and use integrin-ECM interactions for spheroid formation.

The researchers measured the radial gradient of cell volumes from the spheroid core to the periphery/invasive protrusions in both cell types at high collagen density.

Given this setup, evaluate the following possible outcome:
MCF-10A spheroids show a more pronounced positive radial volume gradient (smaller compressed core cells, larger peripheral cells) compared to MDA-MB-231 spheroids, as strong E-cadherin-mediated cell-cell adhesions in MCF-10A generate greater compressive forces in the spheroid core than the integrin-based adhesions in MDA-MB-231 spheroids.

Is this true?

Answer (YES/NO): YES